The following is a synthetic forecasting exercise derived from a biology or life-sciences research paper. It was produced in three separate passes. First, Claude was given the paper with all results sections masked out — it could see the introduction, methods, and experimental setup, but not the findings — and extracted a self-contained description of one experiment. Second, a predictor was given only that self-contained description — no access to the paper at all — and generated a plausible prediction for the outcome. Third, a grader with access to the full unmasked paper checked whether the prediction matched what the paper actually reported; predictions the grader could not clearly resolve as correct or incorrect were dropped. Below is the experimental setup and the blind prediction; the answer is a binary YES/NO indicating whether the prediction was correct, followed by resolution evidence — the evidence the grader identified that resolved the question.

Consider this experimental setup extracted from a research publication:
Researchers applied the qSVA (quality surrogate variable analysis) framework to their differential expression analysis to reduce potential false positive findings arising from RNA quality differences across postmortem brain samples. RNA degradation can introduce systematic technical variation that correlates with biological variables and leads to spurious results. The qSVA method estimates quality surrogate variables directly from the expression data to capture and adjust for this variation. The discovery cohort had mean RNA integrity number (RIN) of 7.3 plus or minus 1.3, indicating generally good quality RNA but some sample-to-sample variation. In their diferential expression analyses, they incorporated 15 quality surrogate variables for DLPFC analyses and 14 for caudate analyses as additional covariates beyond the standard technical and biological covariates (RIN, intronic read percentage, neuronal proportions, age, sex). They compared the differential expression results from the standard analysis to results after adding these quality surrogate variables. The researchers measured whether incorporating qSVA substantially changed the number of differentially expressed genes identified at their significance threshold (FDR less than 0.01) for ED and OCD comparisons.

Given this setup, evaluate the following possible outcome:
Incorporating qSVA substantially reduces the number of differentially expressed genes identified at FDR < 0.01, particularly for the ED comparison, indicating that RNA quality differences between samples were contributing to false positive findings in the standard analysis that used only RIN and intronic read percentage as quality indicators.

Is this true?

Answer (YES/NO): NO